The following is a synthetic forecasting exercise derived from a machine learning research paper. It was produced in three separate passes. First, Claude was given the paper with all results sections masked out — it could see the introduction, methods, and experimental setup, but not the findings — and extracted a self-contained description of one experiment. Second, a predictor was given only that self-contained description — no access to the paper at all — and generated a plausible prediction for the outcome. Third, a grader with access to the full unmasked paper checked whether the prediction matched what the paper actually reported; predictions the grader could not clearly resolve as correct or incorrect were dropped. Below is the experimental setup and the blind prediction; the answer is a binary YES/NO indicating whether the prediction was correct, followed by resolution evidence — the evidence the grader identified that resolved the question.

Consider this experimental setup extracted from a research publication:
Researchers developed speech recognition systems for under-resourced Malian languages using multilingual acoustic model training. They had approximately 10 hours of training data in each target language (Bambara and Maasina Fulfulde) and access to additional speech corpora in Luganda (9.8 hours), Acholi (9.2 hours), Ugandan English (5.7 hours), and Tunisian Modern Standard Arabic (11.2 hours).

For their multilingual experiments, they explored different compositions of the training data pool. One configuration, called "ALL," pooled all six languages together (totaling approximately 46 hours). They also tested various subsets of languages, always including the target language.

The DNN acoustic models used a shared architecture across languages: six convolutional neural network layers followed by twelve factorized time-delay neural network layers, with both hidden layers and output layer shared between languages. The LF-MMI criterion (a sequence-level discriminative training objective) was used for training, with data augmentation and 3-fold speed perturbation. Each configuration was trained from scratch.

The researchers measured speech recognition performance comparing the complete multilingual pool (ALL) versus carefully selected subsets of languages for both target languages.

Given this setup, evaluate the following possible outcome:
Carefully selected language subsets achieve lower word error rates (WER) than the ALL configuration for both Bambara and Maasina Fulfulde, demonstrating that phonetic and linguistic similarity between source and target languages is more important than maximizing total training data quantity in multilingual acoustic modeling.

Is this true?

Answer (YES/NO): NO